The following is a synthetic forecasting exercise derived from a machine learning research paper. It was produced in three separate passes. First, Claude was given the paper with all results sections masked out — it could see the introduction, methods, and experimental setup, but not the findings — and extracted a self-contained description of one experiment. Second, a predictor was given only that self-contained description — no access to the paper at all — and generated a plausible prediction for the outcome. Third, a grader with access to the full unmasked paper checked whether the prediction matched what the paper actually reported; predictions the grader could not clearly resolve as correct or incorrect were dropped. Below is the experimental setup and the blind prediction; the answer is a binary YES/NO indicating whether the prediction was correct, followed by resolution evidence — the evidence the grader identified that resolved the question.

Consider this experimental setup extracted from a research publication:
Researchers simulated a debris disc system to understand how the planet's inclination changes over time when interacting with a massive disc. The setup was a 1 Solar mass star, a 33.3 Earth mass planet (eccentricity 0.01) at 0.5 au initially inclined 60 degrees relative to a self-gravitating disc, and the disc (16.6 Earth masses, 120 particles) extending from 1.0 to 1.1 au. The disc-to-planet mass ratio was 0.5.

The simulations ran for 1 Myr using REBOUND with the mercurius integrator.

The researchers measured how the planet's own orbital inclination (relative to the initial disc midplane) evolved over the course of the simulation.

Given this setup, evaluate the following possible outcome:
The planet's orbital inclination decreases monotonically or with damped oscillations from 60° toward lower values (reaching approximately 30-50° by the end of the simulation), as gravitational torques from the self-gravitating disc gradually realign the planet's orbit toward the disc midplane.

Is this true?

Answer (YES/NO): YES